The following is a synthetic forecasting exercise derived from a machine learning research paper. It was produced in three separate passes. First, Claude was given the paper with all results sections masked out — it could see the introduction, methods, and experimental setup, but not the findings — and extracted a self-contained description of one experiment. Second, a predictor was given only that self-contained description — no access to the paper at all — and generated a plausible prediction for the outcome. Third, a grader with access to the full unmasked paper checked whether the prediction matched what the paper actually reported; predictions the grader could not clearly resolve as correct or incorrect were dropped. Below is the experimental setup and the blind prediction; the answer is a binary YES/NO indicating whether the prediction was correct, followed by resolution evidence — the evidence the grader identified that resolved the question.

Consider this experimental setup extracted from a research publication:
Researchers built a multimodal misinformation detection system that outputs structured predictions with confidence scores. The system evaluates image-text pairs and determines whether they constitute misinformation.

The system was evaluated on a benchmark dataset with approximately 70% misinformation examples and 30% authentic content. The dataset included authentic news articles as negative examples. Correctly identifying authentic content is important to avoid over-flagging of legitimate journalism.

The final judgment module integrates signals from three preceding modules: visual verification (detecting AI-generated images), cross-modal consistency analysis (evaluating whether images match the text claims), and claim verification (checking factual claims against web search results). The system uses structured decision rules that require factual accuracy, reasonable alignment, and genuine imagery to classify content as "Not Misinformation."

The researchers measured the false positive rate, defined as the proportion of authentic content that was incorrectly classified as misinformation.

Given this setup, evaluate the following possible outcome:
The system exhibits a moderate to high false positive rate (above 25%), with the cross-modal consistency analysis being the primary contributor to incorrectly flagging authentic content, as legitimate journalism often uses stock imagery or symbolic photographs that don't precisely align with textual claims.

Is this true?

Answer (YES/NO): YES